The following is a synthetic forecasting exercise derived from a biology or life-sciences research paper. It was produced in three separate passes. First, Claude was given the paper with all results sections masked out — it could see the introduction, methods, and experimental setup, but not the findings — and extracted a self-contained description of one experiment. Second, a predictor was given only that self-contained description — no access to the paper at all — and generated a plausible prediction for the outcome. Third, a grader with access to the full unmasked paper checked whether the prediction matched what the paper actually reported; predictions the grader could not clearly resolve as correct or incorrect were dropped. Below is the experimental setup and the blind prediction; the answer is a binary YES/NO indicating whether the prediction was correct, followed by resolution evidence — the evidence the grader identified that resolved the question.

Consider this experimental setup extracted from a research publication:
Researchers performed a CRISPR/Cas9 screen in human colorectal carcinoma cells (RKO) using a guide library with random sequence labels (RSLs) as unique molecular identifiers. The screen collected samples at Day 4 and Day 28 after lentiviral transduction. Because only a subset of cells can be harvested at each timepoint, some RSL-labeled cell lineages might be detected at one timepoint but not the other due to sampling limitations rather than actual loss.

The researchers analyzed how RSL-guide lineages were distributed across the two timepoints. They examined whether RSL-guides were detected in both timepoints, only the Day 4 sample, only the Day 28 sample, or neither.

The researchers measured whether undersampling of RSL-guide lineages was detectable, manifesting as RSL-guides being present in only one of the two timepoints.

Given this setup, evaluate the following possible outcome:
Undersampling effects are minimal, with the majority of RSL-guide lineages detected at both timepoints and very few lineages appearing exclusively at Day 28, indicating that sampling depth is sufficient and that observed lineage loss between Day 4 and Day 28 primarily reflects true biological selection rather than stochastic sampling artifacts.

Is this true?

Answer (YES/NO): NO